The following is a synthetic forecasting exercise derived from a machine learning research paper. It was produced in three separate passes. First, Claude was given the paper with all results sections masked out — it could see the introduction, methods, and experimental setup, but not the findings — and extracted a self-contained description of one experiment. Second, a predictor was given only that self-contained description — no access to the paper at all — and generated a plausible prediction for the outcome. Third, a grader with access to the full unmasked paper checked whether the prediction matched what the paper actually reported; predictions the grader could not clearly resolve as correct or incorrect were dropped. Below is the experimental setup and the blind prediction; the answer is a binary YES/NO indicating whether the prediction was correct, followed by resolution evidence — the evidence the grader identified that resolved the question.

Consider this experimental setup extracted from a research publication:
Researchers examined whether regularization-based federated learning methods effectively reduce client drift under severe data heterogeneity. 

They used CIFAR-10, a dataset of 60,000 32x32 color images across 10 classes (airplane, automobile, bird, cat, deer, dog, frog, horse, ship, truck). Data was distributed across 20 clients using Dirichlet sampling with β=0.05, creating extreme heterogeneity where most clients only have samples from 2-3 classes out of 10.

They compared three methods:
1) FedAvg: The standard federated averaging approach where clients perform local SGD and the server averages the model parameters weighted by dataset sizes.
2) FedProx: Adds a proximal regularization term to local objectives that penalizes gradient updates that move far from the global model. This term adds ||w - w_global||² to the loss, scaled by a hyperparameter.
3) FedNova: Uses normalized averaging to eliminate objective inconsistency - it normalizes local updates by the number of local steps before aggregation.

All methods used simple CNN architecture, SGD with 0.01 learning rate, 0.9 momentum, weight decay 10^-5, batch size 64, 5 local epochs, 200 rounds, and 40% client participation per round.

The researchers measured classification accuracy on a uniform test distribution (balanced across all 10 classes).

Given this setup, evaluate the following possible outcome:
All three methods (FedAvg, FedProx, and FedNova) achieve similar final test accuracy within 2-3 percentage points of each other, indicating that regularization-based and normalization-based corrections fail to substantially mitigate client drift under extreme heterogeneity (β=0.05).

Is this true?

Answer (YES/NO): NO